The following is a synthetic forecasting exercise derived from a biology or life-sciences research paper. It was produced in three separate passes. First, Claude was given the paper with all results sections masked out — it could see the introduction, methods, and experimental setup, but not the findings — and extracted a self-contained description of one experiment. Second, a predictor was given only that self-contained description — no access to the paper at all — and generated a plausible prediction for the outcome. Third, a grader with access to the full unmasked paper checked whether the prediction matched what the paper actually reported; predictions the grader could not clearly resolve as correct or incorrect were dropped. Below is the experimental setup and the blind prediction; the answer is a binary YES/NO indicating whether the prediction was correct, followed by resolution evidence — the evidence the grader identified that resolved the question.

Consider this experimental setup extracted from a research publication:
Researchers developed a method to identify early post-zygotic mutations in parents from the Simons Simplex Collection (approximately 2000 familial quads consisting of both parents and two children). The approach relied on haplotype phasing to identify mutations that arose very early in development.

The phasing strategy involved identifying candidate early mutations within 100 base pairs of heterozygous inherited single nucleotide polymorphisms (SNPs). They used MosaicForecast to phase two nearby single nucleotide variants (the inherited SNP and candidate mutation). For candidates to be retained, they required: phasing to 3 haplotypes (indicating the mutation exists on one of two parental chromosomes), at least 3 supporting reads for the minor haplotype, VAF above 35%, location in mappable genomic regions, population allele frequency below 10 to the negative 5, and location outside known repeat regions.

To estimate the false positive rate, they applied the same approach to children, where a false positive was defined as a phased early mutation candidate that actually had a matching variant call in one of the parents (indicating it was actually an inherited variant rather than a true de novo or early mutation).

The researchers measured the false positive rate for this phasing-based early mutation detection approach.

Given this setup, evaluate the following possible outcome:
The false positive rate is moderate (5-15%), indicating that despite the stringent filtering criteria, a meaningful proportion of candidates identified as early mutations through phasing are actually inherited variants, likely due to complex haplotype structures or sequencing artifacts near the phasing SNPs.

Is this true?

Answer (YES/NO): NO